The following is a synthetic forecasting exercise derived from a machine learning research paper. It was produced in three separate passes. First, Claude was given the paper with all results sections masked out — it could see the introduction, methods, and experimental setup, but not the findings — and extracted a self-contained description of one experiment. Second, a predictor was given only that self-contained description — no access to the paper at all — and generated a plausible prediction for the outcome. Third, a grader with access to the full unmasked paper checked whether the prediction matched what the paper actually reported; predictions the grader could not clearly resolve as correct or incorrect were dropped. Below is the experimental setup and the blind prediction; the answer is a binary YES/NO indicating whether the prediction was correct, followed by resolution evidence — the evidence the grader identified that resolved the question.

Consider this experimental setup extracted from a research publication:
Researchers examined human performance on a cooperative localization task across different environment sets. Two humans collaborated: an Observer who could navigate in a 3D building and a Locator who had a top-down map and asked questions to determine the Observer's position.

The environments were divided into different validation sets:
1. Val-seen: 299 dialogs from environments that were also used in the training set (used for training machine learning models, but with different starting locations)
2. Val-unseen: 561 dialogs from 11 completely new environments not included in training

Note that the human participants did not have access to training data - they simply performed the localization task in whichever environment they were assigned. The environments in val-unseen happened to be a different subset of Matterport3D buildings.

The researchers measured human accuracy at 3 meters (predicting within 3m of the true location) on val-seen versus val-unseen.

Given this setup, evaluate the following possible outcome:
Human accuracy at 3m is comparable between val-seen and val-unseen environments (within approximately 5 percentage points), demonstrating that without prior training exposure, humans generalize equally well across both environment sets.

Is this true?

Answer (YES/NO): NO